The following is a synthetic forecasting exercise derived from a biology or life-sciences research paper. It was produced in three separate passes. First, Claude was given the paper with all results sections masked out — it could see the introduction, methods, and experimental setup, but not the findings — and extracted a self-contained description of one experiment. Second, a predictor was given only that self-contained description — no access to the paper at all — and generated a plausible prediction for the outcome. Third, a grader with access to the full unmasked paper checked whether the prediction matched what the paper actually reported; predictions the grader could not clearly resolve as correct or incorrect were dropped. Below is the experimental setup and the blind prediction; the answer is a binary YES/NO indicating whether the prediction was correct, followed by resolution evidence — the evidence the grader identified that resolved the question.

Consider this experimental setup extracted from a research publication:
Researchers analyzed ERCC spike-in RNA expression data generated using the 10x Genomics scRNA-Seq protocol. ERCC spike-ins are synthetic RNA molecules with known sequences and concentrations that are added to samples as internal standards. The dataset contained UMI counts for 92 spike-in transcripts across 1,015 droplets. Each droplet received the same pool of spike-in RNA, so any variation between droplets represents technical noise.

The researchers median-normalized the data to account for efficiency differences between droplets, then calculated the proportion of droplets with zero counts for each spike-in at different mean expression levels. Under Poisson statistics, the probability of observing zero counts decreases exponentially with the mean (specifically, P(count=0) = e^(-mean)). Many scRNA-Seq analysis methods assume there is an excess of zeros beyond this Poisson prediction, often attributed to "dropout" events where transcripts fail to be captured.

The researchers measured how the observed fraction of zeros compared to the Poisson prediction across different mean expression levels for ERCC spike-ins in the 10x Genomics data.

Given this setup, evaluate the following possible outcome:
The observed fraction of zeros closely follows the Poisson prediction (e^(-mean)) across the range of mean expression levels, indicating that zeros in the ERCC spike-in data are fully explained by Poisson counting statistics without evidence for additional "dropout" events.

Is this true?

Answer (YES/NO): YES